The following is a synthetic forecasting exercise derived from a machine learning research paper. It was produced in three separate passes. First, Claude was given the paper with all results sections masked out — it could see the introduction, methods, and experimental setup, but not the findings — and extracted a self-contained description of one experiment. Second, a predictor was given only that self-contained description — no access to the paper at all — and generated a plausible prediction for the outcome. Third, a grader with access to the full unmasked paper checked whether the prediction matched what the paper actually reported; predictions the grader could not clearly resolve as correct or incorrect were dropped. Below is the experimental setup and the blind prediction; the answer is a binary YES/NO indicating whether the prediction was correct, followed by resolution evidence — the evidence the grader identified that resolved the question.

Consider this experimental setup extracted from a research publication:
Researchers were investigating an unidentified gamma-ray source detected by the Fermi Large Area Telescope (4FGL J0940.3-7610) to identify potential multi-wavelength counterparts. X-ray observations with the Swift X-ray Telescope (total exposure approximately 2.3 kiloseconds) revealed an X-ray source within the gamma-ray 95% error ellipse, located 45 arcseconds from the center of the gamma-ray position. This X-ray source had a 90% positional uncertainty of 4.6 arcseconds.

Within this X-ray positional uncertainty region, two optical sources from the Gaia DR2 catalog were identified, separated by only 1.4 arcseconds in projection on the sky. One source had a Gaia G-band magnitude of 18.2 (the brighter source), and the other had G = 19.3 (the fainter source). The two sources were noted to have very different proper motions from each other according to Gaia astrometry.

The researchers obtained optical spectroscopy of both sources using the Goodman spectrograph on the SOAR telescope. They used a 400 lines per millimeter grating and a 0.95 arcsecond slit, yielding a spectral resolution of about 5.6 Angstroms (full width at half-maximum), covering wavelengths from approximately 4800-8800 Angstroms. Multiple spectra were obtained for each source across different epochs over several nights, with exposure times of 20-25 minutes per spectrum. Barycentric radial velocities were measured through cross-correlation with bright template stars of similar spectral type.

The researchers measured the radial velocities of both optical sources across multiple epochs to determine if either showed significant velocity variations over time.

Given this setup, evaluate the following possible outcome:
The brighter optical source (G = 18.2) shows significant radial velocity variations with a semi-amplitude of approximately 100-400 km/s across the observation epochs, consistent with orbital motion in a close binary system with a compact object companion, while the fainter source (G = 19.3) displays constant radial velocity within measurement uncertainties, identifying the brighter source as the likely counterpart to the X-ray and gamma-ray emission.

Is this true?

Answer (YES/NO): NO